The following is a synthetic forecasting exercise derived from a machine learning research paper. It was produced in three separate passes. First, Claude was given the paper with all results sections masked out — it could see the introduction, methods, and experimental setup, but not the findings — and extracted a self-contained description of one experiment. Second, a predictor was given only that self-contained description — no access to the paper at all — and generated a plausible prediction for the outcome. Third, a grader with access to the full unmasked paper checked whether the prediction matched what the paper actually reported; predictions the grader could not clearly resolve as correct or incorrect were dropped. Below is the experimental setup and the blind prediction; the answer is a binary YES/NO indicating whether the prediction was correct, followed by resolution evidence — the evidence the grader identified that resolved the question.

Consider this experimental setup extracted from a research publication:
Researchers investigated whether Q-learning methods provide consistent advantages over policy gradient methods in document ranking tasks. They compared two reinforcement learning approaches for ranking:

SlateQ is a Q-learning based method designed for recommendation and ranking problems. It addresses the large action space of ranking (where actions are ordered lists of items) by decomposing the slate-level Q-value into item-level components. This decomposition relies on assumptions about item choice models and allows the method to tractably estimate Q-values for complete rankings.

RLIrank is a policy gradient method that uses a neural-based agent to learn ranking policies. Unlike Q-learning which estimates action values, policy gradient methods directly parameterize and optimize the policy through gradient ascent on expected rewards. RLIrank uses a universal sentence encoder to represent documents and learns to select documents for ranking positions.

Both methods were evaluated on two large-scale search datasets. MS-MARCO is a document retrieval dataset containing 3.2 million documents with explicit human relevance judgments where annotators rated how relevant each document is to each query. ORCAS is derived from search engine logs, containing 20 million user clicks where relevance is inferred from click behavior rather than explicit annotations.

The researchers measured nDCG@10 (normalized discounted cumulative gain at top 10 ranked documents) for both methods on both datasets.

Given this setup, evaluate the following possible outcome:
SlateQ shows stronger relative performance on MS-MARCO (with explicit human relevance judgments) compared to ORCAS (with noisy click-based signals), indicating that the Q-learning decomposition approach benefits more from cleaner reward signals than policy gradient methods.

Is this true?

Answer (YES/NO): YES